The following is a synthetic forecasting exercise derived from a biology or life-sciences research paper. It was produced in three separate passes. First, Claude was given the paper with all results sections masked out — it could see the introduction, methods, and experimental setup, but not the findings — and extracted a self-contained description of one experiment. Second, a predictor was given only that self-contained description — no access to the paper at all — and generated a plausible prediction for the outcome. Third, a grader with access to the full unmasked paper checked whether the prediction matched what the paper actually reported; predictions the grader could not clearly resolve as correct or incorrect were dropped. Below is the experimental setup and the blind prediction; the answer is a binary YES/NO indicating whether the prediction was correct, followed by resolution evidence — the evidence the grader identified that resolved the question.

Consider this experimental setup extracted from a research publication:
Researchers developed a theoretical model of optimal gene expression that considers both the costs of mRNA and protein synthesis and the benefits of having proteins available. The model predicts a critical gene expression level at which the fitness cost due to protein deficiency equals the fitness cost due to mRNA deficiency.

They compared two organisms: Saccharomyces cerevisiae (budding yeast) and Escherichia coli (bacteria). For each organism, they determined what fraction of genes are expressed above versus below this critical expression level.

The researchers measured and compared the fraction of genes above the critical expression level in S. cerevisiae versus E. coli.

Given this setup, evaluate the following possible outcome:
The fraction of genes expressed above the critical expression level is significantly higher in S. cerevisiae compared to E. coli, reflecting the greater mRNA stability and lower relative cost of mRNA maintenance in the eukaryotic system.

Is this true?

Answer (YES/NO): YES